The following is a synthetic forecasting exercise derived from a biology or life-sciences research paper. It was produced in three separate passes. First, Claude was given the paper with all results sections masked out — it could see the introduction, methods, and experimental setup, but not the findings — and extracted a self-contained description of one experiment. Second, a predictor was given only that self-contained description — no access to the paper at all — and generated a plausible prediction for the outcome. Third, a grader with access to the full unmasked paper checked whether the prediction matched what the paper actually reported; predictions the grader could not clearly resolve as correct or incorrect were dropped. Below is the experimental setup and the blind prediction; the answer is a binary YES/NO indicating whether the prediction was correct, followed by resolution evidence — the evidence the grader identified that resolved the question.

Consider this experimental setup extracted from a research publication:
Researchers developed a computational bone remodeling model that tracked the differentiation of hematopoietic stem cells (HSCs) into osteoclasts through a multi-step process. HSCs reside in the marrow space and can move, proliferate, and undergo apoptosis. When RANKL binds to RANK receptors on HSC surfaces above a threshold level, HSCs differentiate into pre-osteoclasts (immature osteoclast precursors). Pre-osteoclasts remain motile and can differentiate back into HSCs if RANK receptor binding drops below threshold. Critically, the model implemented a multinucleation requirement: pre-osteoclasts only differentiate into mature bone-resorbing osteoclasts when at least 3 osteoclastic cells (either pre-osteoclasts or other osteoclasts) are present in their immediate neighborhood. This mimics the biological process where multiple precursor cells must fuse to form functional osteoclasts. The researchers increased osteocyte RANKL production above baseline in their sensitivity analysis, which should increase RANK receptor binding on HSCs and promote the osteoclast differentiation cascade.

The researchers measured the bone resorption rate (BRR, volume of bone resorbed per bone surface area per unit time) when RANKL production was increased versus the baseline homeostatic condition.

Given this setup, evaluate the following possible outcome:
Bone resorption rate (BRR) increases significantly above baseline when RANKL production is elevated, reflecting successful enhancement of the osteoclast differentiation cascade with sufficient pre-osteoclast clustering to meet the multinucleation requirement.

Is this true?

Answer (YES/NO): YES